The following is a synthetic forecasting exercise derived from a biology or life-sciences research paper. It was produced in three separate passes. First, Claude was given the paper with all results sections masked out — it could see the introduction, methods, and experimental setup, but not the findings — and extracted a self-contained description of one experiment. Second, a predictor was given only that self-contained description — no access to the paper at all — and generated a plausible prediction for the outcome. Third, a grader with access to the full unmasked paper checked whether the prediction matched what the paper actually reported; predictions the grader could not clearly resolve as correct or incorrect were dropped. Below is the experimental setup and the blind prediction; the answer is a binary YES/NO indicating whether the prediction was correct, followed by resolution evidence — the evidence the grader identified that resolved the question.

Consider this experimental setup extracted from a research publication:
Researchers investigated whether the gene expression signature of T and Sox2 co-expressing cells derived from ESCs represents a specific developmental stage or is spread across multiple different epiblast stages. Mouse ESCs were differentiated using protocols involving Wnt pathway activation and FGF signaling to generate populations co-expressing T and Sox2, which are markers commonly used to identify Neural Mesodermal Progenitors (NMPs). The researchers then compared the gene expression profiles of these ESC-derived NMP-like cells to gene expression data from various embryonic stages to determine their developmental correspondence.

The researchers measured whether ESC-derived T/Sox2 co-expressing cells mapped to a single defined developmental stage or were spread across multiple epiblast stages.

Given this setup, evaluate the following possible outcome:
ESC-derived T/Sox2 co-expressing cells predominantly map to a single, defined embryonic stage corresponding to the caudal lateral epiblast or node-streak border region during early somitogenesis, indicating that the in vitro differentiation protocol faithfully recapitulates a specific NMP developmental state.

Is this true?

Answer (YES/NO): NO